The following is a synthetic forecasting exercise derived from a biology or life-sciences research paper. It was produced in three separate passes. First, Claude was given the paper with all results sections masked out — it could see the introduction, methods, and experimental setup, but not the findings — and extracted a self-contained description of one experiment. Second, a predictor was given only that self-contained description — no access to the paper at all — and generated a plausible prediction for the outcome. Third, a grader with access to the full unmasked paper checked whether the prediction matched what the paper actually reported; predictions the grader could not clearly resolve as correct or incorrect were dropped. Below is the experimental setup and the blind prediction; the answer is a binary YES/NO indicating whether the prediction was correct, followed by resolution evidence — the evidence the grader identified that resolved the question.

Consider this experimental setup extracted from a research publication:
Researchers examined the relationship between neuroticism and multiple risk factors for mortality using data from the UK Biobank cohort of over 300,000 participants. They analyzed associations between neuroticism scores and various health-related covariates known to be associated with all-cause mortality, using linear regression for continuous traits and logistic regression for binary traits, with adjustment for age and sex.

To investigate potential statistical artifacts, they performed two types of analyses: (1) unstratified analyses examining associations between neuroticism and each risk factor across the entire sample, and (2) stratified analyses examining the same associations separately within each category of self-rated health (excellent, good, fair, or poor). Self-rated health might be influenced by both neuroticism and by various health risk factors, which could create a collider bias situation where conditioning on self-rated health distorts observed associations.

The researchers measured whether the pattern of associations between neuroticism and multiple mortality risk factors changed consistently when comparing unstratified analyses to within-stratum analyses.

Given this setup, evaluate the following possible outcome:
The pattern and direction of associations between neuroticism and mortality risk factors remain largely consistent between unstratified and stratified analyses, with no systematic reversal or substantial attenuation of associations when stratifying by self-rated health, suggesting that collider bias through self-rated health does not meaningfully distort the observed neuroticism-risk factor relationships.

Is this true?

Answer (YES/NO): NO